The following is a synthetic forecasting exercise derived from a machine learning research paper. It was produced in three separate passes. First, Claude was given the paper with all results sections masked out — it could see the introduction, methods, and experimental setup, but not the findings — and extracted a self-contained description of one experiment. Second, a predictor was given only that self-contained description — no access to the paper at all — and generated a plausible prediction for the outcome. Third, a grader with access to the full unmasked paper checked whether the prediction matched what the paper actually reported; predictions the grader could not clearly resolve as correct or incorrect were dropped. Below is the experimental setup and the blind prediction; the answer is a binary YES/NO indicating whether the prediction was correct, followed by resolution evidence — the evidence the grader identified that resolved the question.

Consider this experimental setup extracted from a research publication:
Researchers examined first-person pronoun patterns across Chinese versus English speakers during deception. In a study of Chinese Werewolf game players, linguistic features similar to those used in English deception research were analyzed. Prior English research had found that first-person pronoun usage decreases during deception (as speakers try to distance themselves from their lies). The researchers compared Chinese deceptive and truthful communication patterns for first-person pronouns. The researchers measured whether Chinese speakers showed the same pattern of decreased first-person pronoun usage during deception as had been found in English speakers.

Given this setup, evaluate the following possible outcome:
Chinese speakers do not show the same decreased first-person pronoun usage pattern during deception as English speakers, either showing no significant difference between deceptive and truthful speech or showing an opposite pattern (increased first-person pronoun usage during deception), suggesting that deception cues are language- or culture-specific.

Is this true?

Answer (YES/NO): YES